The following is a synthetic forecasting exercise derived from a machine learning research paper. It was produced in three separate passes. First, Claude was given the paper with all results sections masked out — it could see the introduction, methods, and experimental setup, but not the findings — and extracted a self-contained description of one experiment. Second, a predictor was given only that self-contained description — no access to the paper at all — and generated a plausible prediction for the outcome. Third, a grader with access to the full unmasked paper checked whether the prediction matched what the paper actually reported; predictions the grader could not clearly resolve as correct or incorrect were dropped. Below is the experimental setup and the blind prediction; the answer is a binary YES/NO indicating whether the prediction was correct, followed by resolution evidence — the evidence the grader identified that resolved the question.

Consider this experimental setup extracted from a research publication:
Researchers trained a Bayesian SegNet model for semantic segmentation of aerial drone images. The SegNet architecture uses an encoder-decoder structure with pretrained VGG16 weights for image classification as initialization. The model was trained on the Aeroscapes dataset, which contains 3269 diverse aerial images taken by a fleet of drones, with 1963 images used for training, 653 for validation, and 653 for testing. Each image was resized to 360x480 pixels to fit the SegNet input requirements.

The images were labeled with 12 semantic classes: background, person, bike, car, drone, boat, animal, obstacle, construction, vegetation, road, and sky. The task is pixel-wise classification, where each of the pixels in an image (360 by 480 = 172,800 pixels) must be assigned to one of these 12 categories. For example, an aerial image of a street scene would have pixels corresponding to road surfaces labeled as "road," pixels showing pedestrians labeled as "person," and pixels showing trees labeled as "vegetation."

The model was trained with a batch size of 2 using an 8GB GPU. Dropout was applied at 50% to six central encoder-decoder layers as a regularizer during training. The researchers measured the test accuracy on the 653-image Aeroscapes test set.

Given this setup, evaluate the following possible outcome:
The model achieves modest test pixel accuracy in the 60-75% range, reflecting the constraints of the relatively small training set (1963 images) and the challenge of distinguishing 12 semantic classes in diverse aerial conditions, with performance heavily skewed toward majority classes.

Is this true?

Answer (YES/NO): NO